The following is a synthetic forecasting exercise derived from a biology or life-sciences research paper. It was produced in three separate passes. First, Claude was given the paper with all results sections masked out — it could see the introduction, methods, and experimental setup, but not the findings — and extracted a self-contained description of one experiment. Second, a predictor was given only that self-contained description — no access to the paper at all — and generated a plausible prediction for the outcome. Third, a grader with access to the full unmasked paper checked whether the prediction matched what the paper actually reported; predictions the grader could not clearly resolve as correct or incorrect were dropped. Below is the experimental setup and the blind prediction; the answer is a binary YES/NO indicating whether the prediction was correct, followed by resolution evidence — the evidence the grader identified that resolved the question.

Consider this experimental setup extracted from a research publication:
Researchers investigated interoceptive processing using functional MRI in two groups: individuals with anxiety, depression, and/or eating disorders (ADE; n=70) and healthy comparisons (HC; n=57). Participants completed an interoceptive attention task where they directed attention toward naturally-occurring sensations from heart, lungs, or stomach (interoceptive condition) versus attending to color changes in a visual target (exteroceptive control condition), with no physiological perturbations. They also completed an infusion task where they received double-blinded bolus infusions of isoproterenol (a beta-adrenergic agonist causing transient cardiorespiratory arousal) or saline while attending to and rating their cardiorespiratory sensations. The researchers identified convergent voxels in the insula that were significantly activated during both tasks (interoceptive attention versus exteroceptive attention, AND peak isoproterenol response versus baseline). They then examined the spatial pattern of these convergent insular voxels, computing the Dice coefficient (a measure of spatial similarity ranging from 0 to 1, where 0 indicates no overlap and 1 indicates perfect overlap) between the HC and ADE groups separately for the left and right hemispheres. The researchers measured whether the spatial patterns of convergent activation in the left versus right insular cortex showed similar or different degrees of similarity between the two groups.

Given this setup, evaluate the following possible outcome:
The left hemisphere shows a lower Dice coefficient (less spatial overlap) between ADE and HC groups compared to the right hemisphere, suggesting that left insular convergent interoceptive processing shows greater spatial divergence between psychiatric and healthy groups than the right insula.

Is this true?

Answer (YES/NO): YES